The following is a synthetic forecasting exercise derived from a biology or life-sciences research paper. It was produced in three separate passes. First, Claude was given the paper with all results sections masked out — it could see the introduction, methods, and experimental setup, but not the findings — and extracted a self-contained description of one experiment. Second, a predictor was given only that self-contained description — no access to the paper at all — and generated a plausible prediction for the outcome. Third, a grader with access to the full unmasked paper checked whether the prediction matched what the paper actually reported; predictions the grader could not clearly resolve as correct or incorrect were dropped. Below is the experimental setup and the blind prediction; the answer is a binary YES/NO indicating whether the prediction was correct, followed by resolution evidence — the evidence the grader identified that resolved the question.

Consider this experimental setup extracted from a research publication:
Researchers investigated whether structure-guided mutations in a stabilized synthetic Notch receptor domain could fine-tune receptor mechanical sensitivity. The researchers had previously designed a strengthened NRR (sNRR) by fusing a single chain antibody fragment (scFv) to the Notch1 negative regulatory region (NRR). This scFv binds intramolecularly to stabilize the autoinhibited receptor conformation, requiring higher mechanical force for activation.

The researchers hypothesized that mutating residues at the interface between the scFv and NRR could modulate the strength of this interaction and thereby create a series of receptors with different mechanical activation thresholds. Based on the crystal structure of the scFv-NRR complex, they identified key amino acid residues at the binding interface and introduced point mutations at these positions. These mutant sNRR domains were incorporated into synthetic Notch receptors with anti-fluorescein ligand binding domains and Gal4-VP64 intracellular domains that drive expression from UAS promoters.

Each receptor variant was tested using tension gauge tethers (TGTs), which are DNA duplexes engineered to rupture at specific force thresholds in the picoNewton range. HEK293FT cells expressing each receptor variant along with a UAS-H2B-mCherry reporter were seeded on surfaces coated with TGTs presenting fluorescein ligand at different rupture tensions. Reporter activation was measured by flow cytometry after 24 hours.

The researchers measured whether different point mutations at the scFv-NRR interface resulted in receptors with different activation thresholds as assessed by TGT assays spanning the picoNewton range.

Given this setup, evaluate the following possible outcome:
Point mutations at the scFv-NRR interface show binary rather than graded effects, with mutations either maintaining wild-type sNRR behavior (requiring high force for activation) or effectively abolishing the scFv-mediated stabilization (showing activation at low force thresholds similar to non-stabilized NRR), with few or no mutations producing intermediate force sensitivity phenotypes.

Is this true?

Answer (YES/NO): NO